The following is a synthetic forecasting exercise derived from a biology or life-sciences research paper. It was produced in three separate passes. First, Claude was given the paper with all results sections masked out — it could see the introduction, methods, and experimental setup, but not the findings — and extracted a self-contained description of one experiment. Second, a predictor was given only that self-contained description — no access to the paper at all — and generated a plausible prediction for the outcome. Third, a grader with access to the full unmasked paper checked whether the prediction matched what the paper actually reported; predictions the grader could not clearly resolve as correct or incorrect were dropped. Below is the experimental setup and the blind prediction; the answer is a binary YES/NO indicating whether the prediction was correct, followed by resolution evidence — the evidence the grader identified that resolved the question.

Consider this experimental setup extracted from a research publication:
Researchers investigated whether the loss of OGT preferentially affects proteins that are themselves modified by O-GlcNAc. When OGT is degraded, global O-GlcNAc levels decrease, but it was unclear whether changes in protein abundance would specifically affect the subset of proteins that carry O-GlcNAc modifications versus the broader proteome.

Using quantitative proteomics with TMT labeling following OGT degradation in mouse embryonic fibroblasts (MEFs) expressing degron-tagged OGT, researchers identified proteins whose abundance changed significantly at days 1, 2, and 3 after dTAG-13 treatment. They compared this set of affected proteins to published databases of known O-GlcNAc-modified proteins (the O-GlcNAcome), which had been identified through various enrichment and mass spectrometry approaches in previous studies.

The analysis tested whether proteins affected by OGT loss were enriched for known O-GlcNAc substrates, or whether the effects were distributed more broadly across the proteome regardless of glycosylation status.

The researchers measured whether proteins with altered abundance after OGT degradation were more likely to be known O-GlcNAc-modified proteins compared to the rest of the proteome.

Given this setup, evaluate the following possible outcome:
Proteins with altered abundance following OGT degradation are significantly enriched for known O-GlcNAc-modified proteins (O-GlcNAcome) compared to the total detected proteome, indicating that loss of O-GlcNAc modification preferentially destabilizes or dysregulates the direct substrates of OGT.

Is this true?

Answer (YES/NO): YES